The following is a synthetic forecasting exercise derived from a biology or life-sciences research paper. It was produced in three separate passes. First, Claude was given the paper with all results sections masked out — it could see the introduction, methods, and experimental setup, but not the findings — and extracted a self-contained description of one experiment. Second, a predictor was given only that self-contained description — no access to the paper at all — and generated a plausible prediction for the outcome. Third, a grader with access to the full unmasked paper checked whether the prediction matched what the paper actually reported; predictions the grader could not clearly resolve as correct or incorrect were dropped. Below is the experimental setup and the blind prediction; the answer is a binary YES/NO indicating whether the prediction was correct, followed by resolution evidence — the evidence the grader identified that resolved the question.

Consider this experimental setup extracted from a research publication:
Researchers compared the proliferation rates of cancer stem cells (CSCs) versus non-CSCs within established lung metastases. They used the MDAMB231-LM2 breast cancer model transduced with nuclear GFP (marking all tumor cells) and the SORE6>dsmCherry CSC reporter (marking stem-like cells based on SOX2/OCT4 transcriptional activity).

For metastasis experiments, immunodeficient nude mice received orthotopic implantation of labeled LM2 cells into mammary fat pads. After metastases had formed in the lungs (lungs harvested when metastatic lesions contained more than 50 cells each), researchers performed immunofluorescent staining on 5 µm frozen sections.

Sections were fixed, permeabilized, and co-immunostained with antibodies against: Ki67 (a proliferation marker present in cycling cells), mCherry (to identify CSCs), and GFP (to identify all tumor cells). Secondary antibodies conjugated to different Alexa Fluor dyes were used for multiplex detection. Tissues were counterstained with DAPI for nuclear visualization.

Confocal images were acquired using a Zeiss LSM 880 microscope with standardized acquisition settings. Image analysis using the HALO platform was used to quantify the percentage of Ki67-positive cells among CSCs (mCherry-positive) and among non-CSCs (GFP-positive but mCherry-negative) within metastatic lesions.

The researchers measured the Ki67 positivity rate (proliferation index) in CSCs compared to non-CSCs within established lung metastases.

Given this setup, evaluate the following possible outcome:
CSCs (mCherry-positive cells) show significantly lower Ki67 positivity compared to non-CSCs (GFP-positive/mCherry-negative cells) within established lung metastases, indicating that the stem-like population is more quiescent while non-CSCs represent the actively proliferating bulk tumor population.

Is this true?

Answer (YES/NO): NO